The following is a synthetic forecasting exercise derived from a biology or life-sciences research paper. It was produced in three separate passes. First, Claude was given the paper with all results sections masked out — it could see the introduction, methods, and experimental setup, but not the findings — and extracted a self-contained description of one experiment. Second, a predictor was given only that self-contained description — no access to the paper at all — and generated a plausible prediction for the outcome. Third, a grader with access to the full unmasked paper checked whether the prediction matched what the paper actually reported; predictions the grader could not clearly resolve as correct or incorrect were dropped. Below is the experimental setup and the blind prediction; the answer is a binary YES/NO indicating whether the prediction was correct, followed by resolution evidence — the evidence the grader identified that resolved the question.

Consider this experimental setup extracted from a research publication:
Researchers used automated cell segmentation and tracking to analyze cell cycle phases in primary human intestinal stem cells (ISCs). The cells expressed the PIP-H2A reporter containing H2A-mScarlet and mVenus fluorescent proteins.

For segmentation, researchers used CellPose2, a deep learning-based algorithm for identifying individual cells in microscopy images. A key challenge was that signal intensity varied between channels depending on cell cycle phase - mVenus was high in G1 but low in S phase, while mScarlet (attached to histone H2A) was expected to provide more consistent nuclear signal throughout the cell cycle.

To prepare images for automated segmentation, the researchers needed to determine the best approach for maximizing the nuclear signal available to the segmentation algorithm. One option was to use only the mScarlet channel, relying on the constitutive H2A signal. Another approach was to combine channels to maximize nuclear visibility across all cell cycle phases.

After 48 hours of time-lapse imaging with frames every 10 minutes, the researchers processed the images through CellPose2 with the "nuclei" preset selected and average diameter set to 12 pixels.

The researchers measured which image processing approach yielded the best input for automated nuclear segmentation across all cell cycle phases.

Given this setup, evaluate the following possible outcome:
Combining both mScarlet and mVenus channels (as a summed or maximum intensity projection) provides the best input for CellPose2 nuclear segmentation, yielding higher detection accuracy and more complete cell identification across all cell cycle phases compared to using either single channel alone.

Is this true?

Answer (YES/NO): YES